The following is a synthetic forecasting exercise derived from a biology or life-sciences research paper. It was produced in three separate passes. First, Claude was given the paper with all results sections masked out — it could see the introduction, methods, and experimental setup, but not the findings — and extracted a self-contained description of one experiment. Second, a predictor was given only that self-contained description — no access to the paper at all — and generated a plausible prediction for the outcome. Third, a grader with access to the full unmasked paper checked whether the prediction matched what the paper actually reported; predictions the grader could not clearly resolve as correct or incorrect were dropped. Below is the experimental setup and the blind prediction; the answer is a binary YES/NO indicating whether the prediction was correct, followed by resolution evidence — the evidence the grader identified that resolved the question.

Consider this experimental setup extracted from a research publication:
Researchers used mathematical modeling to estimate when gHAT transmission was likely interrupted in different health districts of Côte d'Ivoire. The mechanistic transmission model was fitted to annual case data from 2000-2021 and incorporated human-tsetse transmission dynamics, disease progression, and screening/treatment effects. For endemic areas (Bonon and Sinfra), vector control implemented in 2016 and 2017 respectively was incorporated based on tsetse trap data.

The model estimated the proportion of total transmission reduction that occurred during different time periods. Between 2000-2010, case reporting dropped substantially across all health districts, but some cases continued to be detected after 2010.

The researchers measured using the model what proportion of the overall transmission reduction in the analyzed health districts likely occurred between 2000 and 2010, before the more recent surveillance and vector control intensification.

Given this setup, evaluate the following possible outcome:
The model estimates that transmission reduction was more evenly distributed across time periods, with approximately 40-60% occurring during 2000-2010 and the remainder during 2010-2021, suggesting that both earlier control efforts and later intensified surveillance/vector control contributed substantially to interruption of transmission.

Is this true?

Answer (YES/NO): NO